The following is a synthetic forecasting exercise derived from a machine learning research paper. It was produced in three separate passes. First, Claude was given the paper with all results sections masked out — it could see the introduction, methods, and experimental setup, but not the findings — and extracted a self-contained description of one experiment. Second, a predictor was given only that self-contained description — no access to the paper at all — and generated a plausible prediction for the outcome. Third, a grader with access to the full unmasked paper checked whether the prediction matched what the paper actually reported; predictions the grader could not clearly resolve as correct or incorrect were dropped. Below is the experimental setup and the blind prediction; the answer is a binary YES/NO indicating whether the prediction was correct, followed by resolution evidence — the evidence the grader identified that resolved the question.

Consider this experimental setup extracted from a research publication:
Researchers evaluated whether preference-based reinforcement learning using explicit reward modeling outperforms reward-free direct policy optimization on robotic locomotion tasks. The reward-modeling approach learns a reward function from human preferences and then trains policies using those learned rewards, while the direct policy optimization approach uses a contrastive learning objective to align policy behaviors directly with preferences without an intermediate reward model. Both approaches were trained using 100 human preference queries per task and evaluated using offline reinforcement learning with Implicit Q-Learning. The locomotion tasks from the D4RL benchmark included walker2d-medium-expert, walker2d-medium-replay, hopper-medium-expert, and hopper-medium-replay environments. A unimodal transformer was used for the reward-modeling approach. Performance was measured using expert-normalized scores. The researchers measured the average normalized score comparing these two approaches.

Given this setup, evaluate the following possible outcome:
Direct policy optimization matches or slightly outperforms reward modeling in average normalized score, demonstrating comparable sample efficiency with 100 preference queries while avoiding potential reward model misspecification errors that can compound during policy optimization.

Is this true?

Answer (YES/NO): NO